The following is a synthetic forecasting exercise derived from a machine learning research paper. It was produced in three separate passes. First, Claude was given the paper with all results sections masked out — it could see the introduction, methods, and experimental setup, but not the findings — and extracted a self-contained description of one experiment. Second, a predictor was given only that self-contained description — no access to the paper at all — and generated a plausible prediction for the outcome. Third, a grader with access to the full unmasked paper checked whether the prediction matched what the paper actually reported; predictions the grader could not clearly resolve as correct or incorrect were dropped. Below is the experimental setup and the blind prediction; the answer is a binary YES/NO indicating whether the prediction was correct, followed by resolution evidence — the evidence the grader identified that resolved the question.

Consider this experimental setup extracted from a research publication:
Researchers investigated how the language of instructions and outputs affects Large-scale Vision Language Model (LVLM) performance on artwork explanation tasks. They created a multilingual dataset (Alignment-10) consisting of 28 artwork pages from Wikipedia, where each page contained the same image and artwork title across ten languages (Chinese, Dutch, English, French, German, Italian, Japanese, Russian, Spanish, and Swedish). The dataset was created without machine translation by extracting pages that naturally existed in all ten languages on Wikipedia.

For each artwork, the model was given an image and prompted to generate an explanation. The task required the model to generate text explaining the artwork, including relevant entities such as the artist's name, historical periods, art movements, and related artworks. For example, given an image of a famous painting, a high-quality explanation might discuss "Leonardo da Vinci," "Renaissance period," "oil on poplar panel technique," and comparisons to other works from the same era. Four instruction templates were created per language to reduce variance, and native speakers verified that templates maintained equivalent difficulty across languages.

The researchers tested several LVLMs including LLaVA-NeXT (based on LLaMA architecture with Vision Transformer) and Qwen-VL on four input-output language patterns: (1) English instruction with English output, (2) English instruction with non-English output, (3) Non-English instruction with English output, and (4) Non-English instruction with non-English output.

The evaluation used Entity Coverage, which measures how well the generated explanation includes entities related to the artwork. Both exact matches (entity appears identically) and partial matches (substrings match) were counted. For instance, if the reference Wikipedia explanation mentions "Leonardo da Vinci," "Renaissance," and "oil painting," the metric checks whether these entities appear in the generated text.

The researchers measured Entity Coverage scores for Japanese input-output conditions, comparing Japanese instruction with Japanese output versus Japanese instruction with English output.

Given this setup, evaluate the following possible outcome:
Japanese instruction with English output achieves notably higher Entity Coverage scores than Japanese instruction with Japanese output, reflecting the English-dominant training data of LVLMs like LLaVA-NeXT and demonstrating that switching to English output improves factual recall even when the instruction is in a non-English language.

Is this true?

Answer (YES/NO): NO